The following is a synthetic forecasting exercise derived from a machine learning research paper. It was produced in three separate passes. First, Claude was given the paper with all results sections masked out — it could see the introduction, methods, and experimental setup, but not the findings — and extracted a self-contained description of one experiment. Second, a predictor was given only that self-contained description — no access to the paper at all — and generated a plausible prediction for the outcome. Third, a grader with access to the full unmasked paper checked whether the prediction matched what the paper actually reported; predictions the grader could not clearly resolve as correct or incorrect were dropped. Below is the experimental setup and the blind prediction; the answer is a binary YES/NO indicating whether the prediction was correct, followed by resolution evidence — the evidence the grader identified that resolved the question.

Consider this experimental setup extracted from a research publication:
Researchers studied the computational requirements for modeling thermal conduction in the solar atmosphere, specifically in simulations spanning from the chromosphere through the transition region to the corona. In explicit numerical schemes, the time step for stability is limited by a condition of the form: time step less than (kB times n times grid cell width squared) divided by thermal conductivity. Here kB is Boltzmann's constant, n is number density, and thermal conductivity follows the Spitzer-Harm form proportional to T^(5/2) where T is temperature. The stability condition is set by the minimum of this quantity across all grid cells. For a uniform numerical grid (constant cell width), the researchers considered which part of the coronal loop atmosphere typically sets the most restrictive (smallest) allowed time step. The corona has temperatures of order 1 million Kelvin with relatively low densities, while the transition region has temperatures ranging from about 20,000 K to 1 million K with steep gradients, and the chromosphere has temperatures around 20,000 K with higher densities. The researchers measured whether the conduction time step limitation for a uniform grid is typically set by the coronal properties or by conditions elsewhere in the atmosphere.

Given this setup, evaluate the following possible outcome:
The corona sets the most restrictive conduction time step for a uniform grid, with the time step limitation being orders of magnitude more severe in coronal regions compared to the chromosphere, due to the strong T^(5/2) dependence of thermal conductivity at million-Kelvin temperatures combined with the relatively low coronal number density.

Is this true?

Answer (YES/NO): YES